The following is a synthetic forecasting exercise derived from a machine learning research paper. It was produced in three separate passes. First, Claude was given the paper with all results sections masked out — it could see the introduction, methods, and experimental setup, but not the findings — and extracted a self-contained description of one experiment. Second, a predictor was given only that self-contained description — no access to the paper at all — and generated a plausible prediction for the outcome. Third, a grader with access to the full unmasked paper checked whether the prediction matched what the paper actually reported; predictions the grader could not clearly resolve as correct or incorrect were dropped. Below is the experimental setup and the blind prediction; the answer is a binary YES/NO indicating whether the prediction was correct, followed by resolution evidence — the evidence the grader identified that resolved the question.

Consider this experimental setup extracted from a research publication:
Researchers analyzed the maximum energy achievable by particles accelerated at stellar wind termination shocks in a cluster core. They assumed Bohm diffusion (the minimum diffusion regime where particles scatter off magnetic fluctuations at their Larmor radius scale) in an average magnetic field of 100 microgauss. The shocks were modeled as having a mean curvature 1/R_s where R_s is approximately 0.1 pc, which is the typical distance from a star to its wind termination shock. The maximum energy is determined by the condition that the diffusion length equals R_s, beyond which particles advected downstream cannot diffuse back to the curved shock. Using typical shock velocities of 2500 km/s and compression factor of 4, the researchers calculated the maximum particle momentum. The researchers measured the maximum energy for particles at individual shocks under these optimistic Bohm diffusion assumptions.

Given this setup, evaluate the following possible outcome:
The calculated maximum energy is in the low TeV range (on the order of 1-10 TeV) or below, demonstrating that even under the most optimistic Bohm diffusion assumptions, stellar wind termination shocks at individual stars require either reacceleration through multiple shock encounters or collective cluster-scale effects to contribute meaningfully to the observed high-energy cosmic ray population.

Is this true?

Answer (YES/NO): NO